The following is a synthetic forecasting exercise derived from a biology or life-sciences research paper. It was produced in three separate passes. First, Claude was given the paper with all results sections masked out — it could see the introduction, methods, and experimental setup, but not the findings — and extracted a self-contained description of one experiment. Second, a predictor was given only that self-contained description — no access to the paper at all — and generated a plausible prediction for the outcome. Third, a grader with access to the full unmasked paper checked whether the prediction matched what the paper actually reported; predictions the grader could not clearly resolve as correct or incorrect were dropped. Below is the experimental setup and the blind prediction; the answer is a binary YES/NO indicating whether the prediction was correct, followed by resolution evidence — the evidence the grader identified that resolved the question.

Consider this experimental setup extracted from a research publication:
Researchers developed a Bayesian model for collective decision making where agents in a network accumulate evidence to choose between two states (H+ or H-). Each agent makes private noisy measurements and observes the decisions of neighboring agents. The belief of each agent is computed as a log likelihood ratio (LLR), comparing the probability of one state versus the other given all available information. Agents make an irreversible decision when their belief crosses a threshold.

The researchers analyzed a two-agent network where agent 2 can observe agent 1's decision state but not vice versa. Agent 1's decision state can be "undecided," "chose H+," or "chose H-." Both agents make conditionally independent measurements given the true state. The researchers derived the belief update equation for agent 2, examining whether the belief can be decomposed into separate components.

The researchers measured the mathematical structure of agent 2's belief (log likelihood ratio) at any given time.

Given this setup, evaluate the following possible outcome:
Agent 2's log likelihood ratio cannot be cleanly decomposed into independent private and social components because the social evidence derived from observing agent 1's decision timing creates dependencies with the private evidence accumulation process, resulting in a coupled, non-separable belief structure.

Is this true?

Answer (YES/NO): NO